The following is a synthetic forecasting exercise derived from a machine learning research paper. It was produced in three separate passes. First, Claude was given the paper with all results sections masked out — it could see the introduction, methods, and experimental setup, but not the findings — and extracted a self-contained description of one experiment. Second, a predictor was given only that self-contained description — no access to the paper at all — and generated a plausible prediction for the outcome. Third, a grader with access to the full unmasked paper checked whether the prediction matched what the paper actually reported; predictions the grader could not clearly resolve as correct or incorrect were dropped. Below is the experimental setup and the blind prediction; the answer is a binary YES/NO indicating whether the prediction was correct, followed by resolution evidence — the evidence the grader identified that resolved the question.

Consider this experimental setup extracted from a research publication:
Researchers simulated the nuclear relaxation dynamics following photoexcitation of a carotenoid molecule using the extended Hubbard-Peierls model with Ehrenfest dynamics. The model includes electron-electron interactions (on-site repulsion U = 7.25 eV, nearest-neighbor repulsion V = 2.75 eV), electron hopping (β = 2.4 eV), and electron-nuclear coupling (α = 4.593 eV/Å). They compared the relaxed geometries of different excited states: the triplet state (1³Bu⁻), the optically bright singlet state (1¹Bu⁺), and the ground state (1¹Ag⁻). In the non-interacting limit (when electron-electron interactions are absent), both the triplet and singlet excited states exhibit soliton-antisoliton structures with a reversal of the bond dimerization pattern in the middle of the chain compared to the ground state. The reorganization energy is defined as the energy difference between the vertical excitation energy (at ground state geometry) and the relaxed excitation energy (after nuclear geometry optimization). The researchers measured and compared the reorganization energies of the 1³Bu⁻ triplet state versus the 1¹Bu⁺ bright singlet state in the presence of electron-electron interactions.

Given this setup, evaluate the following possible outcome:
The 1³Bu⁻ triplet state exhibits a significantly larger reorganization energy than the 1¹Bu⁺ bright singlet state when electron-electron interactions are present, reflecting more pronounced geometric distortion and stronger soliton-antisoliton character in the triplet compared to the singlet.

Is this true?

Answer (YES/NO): YES